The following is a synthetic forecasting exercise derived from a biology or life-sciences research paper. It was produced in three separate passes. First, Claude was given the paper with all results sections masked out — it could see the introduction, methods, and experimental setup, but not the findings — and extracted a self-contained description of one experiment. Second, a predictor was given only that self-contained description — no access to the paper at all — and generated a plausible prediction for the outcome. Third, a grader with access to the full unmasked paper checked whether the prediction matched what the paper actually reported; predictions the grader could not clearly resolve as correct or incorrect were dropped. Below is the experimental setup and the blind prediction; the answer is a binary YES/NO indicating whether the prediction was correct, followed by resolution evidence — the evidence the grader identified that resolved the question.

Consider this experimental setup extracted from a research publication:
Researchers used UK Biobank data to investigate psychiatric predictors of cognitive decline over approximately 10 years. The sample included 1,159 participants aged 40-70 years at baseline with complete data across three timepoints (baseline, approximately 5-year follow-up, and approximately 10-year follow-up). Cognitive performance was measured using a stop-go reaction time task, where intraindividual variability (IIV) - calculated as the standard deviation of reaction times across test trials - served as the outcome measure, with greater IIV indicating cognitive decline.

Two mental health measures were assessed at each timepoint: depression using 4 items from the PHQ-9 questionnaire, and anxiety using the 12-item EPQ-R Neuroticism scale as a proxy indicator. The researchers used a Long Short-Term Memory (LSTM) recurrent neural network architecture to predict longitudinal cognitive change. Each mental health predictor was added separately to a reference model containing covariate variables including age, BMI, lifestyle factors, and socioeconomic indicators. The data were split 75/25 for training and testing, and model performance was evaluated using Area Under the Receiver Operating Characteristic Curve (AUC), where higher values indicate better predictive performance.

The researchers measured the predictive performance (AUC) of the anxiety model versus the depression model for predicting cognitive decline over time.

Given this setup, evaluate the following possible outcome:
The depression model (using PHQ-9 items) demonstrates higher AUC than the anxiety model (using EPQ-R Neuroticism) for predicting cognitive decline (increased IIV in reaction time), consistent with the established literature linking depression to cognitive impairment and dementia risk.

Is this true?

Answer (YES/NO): NO